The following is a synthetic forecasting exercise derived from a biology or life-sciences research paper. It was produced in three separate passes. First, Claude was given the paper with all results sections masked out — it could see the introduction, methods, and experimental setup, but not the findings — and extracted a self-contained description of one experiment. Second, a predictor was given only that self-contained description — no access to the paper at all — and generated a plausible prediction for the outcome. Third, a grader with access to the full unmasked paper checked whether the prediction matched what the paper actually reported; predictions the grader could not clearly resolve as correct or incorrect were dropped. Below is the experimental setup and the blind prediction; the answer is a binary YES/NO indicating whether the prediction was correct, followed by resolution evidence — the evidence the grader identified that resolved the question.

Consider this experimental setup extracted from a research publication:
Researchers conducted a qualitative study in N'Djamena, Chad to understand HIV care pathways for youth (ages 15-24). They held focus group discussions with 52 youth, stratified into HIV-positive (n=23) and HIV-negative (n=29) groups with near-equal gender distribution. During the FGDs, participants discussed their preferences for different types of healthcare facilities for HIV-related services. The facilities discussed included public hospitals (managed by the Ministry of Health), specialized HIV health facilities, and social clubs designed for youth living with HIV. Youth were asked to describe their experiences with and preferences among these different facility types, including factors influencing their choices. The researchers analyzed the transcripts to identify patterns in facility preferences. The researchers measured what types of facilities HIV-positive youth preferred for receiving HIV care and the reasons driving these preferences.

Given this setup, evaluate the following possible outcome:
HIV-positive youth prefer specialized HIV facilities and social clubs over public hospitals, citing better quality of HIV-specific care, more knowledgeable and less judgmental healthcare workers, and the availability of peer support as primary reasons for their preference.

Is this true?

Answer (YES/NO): YES